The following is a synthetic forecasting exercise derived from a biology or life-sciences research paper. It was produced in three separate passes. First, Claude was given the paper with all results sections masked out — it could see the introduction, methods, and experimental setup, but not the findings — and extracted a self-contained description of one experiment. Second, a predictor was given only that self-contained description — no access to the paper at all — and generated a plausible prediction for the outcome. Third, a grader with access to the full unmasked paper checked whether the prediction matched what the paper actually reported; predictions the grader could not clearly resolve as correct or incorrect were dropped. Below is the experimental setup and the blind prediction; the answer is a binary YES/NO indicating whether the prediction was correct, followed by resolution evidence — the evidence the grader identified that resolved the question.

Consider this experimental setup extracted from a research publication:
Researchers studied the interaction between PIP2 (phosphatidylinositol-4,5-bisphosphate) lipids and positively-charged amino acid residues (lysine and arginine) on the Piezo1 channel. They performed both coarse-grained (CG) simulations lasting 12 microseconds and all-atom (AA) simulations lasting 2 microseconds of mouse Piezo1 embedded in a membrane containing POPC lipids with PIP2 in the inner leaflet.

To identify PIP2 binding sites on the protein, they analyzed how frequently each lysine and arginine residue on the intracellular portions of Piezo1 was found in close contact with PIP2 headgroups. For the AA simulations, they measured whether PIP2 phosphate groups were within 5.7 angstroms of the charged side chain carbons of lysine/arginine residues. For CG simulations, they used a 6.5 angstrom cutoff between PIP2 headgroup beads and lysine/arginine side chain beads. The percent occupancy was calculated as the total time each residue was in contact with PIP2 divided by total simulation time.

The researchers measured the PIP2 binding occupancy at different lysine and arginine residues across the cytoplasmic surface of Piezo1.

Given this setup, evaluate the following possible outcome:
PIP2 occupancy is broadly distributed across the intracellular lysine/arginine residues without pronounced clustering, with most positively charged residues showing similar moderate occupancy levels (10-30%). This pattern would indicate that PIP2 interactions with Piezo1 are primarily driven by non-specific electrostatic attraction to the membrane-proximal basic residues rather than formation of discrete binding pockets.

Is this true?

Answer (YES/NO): NO